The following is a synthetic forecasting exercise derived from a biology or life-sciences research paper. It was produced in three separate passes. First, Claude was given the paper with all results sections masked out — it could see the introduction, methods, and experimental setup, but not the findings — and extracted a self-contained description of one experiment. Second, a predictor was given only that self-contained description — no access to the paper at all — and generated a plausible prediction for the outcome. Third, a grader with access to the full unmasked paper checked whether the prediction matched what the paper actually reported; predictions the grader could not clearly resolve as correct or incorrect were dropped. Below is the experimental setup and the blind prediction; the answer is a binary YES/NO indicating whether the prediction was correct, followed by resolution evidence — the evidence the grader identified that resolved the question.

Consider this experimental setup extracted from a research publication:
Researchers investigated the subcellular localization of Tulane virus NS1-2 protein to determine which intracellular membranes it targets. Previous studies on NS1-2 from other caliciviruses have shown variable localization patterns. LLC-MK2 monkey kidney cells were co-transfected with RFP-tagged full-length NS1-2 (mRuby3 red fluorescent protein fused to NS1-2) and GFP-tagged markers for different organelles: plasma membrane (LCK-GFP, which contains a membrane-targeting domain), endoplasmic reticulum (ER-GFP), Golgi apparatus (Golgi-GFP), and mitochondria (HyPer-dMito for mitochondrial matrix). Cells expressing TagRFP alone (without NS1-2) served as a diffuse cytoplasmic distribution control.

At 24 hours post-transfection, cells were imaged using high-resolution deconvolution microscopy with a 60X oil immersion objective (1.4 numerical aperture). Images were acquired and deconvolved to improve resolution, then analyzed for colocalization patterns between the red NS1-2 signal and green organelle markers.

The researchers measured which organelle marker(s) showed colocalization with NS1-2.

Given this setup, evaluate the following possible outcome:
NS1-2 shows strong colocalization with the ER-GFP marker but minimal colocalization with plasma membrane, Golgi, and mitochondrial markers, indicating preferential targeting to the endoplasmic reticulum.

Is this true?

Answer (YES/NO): YES